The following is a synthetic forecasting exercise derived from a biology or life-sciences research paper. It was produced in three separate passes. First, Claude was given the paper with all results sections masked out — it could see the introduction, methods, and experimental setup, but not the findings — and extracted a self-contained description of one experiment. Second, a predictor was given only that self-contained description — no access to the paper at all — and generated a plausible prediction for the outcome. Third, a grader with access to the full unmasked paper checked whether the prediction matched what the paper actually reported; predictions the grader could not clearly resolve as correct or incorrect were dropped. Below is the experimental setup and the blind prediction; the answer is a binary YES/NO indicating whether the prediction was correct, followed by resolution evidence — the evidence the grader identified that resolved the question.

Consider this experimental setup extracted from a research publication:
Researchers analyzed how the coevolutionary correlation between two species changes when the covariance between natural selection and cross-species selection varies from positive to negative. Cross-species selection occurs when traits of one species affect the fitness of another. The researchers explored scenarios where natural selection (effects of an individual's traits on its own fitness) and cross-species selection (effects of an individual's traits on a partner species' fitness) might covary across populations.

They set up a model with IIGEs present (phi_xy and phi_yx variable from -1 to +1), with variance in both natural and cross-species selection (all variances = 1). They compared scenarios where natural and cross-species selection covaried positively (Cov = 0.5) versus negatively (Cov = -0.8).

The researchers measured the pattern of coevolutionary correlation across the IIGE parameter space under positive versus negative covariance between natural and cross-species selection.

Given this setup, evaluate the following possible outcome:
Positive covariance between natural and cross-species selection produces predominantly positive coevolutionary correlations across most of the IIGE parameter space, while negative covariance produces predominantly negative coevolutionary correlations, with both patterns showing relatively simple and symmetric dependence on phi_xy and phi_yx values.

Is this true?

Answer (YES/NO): NO